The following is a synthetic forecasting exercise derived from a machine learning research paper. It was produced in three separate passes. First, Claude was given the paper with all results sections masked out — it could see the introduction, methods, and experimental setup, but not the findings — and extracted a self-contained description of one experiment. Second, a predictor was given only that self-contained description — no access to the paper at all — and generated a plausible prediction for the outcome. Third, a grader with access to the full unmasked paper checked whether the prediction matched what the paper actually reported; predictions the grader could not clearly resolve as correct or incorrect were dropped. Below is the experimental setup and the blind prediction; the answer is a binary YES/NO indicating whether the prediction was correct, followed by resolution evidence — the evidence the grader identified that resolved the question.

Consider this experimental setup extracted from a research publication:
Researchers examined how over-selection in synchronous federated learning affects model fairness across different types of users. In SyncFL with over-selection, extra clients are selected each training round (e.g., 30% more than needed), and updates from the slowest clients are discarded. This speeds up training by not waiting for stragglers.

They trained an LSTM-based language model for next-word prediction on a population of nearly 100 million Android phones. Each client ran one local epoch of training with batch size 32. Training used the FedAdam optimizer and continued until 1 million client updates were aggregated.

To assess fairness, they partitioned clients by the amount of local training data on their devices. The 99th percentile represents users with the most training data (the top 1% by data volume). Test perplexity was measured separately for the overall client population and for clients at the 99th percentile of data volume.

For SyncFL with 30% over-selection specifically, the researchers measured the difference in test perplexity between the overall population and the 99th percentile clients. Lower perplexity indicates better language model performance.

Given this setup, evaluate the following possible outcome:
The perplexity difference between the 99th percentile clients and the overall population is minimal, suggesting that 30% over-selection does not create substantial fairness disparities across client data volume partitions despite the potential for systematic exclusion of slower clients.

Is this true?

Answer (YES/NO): NO